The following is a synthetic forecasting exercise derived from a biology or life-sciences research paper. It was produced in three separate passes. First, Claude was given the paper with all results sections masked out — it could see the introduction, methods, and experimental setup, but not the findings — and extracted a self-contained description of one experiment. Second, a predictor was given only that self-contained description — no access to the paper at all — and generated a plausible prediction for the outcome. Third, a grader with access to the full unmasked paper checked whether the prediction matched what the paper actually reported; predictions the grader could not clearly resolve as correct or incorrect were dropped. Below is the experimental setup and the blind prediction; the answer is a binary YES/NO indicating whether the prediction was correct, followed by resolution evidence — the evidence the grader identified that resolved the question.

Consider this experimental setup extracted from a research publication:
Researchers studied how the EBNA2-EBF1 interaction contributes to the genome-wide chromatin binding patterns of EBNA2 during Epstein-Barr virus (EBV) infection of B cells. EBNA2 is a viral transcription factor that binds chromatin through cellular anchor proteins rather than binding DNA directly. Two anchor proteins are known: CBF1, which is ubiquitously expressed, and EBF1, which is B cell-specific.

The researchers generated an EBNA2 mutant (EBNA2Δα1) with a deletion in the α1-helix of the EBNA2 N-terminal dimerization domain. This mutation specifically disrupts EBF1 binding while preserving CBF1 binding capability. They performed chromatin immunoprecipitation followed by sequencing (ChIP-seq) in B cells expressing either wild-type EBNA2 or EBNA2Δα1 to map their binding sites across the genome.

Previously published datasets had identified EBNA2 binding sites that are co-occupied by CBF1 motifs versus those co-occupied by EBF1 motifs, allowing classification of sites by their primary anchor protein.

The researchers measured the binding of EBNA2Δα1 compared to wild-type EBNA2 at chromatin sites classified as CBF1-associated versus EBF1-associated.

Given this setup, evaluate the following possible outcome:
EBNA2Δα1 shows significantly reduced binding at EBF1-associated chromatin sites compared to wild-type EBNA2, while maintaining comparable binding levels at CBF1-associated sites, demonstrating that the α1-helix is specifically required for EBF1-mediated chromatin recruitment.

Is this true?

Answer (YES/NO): YES